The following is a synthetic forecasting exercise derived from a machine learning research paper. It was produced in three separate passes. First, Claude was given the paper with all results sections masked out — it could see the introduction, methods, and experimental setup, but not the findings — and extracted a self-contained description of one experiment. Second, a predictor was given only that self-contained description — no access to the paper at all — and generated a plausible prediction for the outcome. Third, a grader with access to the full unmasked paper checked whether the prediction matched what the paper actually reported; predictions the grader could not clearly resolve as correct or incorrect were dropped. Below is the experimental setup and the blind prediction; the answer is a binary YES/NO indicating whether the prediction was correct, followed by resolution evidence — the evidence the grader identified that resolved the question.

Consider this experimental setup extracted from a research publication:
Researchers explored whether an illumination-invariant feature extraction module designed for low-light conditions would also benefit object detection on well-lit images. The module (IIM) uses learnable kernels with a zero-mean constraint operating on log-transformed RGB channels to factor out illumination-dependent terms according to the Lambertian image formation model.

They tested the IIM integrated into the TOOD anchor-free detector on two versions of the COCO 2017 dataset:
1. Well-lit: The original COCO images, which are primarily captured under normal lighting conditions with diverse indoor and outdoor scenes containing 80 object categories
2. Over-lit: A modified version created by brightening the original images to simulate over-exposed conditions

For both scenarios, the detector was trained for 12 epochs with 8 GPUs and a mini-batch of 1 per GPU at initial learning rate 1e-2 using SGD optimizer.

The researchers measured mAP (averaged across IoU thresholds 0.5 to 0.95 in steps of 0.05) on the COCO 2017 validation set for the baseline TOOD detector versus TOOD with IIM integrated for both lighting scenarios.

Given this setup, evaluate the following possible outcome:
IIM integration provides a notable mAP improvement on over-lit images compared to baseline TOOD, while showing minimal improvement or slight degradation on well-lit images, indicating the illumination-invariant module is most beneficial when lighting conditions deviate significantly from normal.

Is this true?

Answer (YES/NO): NO